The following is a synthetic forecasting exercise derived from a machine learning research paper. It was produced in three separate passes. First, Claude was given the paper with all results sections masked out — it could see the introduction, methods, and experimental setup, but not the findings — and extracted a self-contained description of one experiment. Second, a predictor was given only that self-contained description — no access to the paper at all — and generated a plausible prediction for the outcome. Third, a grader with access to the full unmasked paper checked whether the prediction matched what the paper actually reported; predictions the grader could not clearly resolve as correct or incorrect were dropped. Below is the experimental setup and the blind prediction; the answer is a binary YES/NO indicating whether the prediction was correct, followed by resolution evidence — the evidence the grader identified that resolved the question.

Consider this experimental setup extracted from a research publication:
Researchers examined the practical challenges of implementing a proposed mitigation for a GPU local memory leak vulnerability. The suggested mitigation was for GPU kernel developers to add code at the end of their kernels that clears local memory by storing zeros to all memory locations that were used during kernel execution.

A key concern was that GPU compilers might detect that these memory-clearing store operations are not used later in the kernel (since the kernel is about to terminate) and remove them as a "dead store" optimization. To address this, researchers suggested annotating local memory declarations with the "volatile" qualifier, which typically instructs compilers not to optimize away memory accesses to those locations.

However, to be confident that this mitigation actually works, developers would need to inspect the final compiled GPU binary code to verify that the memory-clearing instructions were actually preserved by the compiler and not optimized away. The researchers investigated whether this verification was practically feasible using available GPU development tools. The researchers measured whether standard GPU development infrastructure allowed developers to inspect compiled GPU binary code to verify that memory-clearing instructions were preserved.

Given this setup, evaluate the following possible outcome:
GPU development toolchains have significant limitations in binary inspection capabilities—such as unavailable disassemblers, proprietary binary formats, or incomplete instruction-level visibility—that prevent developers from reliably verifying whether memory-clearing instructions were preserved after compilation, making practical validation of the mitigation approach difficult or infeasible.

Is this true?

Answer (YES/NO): YES